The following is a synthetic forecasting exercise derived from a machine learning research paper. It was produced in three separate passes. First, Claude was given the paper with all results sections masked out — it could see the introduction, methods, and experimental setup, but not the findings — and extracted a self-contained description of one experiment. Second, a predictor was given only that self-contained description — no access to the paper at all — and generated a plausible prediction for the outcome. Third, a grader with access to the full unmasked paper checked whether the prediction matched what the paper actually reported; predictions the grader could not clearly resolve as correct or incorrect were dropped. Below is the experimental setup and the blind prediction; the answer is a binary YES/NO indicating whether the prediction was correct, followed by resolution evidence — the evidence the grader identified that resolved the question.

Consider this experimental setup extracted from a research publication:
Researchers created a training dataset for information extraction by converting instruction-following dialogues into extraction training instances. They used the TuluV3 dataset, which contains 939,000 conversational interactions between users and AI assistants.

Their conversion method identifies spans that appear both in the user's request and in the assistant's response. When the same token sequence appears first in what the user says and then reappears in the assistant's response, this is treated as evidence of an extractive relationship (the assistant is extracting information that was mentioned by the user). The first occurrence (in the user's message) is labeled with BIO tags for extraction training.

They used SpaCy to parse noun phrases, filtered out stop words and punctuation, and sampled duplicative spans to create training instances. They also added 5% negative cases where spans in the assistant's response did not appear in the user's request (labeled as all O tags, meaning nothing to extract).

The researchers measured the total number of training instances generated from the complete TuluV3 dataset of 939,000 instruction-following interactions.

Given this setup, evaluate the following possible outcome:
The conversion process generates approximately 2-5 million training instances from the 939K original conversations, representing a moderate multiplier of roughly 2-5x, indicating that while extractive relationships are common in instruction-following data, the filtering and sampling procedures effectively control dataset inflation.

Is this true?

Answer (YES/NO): YES